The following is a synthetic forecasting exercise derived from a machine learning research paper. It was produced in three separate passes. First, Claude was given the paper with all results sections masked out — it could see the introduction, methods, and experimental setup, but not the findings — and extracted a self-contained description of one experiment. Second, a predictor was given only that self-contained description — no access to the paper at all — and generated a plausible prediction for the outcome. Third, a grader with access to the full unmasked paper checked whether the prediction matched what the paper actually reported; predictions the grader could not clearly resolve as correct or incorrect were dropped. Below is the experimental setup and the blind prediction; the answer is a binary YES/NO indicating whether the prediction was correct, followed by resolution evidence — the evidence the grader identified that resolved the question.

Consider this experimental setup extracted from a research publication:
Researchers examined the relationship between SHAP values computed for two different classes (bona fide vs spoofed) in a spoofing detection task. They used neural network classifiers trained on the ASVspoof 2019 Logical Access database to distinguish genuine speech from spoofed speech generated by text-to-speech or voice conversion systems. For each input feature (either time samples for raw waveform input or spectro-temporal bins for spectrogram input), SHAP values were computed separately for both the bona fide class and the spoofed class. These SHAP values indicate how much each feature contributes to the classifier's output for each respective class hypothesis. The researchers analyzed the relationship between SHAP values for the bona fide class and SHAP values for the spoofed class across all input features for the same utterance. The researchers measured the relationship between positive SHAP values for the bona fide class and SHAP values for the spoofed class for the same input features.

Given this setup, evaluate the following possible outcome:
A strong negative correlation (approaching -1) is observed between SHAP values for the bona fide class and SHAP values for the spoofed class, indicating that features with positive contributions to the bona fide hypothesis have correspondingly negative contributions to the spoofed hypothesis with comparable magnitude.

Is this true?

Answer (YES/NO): YES